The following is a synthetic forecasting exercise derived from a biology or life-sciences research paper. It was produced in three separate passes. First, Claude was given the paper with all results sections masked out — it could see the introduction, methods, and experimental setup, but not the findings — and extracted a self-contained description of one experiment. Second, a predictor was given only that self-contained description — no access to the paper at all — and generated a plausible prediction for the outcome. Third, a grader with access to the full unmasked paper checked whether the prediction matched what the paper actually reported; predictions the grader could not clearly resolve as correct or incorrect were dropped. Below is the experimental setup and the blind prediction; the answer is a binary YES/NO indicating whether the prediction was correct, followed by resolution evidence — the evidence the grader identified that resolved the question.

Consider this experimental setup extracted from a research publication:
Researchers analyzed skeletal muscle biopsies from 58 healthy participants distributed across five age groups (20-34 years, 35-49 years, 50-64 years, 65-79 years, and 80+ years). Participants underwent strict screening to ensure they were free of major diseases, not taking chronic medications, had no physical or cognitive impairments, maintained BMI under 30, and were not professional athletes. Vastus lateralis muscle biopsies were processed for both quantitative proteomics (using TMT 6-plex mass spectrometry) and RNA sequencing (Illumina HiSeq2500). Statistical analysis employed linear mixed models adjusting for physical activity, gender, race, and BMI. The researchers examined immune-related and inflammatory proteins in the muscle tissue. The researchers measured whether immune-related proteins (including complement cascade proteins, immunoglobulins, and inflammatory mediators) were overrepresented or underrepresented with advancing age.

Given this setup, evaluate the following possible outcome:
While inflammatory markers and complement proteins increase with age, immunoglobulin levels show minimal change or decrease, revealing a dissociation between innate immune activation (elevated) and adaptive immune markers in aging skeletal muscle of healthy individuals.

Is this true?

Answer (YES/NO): NO